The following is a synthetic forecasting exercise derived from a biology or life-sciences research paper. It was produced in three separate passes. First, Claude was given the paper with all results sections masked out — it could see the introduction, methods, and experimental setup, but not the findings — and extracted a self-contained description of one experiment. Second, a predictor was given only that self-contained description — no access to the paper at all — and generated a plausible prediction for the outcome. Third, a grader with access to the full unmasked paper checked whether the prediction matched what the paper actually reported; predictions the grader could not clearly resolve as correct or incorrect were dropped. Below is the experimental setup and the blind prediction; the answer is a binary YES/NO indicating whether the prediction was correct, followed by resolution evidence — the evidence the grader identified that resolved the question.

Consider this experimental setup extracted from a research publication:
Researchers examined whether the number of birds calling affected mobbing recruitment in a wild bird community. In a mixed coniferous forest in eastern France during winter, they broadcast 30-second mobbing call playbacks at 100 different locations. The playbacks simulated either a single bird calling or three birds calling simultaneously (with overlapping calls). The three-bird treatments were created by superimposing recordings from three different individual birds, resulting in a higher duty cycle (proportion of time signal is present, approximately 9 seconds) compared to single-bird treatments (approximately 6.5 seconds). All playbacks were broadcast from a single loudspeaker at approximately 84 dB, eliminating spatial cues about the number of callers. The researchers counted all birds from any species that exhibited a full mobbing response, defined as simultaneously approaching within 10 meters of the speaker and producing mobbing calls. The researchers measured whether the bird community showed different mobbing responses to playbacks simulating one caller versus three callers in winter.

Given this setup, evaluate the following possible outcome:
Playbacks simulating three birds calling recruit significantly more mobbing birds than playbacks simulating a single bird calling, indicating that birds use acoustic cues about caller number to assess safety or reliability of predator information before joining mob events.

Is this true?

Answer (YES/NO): YES